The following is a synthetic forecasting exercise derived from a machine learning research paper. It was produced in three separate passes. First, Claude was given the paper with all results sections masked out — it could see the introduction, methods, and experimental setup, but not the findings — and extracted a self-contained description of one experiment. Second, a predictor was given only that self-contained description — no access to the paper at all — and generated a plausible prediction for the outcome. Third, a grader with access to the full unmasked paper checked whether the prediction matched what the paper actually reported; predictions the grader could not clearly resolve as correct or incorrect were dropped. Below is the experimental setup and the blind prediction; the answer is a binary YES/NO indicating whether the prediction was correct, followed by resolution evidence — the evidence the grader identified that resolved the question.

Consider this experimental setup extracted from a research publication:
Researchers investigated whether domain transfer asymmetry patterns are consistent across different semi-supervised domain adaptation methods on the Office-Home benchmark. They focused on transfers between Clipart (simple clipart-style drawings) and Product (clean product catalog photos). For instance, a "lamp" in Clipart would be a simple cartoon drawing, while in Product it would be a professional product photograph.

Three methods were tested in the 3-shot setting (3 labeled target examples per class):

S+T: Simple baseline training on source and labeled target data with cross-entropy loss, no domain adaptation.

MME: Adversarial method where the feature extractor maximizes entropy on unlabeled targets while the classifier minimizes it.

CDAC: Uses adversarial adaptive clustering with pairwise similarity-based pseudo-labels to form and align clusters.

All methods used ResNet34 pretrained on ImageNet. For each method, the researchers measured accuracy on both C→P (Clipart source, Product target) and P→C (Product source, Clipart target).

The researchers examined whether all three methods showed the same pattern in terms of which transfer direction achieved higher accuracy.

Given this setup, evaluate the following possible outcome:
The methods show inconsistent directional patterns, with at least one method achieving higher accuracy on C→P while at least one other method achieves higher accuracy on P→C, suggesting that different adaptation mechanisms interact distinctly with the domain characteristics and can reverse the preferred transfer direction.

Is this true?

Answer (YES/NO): NO